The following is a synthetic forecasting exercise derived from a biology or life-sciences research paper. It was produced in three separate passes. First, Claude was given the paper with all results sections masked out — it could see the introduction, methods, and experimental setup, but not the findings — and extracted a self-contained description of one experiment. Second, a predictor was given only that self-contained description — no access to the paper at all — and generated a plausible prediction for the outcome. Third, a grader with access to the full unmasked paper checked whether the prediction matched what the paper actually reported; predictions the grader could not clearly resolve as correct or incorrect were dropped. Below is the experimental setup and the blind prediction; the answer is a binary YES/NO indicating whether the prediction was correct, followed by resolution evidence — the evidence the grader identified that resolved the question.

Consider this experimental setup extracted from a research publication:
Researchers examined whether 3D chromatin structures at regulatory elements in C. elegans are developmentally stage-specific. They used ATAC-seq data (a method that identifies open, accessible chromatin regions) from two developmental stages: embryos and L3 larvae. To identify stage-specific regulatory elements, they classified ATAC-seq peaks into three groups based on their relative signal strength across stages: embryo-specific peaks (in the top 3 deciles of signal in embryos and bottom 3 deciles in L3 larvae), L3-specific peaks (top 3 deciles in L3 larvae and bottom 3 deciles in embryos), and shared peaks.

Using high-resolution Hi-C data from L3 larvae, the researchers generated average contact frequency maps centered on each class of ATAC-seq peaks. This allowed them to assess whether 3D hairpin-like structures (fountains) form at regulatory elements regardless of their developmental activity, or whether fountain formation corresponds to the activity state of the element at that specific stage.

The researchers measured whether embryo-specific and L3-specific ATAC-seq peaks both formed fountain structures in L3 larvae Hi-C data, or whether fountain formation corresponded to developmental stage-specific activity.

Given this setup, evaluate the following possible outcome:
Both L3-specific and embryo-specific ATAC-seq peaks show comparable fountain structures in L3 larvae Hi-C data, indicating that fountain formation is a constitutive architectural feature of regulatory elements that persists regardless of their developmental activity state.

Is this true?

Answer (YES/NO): NO